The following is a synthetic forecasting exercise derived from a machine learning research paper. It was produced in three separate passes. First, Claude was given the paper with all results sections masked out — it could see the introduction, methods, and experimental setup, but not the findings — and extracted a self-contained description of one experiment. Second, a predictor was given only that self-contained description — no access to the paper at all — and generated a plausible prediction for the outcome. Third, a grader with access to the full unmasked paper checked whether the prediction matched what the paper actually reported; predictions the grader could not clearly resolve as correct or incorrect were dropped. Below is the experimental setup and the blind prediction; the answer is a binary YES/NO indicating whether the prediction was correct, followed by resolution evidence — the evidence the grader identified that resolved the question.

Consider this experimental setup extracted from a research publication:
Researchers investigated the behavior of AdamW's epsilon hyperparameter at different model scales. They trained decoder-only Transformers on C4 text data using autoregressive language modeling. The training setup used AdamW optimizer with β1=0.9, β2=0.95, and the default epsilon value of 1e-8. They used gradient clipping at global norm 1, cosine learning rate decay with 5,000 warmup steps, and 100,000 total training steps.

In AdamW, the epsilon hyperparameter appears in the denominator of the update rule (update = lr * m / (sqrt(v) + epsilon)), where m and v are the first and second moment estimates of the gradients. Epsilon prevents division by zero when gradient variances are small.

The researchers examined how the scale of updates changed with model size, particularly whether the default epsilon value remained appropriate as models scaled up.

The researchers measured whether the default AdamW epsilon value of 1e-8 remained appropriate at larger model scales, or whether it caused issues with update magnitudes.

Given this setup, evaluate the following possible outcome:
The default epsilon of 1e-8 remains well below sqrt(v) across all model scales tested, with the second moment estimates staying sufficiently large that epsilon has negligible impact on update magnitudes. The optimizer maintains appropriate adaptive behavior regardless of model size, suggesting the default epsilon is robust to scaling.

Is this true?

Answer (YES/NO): NO